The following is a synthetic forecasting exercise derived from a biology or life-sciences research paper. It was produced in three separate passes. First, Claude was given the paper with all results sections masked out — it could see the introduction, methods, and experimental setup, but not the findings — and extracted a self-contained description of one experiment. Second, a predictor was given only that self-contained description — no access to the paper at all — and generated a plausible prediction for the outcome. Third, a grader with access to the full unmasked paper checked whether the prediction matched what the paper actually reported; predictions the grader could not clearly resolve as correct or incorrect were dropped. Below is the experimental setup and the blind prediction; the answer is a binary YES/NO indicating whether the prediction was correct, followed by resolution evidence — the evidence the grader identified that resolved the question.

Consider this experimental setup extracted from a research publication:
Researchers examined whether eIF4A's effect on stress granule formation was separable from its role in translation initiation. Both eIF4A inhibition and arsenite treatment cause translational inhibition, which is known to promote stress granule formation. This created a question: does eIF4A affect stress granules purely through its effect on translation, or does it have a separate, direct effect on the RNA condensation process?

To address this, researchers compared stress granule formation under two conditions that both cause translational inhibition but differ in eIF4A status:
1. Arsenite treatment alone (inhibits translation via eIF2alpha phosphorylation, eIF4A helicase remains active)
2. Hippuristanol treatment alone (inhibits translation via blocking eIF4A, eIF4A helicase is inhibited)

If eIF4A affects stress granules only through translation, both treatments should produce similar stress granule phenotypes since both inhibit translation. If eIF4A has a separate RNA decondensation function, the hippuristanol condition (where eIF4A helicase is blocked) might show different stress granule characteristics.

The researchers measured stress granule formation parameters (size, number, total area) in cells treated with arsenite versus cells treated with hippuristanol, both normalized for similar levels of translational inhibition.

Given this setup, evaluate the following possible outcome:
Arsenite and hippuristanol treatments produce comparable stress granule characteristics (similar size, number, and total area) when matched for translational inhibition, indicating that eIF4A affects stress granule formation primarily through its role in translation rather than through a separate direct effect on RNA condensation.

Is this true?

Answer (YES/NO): NO